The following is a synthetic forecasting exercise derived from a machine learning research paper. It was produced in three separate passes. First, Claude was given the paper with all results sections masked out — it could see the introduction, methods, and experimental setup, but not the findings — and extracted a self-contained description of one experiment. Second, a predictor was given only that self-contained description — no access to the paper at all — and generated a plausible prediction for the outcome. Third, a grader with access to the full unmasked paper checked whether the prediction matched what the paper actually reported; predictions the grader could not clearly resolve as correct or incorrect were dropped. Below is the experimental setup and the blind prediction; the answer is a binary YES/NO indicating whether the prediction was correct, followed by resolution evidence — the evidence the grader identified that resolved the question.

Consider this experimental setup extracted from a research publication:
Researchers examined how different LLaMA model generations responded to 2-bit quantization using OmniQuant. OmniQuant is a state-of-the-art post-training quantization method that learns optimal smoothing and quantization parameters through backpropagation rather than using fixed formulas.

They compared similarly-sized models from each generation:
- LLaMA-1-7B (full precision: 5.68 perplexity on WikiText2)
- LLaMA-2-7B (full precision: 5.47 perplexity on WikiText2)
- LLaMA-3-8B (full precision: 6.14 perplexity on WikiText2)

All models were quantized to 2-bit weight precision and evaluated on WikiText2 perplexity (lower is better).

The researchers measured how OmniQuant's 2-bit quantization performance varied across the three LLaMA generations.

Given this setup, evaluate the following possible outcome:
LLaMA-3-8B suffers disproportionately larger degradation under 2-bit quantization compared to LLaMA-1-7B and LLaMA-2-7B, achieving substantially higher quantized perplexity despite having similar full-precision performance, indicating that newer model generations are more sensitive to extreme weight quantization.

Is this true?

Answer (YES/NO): YES